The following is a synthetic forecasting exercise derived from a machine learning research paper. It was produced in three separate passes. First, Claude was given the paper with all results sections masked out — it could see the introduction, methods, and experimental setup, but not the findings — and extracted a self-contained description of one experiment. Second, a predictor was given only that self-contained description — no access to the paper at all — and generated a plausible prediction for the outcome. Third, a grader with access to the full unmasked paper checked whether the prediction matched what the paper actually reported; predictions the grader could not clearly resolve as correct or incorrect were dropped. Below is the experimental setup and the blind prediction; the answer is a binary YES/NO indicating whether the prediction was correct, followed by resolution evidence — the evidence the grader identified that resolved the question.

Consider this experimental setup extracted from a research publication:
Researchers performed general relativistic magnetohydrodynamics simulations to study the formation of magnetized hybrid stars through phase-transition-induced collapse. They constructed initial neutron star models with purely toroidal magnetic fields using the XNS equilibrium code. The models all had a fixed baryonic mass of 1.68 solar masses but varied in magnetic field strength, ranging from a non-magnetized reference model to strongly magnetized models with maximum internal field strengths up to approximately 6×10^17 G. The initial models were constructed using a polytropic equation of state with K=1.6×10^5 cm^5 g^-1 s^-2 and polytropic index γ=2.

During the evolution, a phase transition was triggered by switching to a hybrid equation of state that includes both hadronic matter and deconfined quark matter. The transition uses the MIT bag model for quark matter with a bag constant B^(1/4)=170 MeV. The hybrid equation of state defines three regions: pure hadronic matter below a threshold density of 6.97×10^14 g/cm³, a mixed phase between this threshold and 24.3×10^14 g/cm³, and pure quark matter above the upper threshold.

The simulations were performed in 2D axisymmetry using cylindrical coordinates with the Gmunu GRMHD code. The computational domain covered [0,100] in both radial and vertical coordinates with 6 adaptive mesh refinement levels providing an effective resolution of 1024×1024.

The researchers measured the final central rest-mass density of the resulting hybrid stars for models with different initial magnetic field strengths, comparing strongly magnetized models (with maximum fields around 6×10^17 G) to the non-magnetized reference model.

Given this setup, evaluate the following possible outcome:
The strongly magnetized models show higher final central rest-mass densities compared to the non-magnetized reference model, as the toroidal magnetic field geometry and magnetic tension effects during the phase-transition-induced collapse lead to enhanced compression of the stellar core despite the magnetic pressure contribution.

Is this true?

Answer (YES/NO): NO